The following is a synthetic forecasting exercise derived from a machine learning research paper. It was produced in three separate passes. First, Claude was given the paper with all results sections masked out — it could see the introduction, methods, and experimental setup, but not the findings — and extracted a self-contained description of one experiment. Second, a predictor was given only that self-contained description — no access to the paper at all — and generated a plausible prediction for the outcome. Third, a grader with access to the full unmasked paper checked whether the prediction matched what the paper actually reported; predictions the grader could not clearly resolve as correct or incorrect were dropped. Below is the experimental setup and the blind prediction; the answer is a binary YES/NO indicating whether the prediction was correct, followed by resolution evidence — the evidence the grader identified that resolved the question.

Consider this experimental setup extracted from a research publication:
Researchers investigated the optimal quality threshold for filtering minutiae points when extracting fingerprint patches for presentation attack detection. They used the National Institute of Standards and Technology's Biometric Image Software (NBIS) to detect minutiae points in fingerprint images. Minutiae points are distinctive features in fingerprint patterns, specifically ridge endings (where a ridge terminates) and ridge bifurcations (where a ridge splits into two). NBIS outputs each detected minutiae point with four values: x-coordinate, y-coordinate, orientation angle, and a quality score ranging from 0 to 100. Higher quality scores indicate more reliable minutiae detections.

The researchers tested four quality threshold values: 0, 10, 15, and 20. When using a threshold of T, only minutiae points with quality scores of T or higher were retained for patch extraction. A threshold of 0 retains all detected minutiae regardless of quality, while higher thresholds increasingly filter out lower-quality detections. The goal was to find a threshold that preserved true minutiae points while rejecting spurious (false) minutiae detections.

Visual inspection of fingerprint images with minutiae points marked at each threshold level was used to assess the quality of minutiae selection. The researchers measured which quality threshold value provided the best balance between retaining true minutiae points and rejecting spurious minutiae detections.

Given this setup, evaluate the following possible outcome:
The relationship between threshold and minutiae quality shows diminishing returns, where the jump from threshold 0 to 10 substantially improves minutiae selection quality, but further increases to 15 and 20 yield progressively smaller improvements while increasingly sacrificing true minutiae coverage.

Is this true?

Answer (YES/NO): NO